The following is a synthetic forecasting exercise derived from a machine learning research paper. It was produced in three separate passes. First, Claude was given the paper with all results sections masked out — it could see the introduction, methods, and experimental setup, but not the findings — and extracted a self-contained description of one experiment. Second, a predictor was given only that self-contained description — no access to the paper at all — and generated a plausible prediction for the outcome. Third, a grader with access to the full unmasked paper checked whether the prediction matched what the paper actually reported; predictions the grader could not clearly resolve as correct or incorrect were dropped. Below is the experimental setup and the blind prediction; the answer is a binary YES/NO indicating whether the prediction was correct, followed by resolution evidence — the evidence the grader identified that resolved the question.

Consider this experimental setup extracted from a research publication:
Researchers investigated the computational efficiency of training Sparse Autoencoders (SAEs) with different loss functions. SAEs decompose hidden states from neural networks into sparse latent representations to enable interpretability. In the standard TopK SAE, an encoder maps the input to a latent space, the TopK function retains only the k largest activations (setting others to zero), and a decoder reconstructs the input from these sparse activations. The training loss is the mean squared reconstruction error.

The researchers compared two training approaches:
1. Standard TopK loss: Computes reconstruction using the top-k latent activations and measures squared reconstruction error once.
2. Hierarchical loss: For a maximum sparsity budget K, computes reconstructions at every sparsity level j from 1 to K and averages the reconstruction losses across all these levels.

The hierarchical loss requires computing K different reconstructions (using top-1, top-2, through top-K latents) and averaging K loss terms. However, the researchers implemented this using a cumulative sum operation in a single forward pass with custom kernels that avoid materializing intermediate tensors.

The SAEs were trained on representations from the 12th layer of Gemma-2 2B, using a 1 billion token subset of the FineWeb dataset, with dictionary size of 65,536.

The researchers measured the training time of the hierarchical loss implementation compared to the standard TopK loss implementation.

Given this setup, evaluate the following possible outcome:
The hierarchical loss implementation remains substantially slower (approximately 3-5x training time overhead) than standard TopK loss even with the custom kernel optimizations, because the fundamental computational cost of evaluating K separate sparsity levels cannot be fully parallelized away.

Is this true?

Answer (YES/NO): NO